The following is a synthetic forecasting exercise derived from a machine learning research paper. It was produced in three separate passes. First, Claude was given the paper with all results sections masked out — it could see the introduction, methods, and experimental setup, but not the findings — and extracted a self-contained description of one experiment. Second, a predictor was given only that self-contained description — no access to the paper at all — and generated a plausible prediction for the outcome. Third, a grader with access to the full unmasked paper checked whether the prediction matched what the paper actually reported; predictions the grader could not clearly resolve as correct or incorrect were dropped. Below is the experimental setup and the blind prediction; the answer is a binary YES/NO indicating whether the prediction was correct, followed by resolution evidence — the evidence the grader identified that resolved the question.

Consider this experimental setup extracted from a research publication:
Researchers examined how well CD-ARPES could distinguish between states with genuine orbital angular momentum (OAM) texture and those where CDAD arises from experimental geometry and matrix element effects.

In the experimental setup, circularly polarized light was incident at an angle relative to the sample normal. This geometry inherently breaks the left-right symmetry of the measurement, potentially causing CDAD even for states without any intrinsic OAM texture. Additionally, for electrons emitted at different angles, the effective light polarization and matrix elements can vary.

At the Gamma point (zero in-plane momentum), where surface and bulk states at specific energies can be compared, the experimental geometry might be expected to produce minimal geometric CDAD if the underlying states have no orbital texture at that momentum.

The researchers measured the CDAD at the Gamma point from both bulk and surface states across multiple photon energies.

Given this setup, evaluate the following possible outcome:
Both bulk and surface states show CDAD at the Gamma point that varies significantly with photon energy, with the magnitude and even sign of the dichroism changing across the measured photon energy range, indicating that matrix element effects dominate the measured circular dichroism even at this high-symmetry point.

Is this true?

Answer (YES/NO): YES